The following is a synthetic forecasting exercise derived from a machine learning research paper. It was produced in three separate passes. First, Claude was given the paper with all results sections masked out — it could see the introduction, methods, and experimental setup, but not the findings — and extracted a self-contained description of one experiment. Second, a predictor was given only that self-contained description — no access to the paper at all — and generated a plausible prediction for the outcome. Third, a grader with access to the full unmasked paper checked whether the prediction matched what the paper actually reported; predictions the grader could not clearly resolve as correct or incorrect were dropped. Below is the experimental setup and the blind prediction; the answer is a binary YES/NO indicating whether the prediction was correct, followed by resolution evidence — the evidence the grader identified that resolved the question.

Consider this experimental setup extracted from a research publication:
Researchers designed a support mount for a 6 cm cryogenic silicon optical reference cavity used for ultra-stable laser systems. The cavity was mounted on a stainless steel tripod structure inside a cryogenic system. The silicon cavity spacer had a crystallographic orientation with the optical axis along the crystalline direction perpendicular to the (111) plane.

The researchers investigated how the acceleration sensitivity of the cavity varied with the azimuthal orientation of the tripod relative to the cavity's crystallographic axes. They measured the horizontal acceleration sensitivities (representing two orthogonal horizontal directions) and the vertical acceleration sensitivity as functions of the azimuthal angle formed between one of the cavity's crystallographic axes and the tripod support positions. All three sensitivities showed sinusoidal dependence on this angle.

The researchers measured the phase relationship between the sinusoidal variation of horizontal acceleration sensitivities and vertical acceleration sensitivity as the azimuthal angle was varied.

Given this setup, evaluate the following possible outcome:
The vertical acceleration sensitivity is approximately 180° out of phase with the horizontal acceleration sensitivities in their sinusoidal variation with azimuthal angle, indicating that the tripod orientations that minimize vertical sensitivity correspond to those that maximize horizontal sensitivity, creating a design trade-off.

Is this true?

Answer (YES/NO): YES